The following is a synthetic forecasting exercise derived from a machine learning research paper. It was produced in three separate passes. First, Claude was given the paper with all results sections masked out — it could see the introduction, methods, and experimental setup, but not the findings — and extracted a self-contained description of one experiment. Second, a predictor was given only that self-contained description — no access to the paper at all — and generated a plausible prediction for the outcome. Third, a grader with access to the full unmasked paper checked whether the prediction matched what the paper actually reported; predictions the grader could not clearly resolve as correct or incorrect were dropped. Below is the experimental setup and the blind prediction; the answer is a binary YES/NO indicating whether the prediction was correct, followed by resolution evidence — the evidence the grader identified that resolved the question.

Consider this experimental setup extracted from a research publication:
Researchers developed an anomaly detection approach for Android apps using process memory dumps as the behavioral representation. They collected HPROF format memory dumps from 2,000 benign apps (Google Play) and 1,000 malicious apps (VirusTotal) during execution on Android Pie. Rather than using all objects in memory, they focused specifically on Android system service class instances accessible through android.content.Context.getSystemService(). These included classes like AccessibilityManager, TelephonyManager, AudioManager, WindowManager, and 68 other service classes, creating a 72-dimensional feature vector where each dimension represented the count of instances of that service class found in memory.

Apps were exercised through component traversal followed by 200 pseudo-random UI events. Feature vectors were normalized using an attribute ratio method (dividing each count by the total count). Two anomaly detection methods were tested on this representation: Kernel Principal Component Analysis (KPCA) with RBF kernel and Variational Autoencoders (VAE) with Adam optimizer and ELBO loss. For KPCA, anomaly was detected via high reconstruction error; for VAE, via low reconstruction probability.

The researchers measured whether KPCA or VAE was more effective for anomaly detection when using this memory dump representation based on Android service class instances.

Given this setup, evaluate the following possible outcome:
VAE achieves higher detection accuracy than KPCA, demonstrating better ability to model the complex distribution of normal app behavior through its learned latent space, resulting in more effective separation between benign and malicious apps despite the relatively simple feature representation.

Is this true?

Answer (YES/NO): NO